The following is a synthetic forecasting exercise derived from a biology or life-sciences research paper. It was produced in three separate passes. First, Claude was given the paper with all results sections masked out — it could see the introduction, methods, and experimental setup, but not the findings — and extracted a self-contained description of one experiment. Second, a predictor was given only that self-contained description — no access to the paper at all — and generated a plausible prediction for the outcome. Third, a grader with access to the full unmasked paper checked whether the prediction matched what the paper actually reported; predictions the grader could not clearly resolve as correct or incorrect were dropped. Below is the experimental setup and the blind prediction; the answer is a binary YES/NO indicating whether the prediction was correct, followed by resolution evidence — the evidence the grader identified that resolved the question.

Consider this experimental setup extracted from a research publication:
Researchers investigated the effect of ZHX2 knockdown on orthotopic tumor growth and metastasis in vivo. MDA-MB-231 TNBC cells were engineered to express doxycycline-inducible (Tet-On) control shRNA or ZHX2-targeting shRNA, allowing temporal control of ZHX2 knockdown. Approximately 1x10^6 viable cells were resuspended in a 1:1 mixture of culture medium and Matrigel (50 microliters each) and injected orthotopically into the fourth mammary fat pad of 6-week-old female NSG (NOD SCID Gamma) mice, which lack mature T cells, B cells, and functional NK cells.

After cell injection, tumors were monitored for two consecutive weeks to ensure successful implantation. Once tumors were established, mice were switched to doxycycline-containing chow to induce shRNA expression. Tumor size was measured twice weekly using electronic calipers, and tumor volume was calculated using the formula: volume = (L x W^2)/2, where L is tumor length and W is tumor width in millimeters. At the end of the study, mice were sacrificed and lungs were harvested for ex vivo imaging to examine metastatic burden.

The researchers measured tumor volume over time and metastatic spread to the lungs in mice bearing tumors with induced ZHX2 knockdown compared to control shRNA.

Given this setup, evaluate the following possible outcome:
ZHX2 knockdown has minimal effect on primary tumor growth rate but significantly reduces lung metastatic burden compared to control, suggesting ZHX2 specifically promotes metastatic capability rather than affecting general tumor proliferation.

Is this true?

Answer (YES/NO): NO